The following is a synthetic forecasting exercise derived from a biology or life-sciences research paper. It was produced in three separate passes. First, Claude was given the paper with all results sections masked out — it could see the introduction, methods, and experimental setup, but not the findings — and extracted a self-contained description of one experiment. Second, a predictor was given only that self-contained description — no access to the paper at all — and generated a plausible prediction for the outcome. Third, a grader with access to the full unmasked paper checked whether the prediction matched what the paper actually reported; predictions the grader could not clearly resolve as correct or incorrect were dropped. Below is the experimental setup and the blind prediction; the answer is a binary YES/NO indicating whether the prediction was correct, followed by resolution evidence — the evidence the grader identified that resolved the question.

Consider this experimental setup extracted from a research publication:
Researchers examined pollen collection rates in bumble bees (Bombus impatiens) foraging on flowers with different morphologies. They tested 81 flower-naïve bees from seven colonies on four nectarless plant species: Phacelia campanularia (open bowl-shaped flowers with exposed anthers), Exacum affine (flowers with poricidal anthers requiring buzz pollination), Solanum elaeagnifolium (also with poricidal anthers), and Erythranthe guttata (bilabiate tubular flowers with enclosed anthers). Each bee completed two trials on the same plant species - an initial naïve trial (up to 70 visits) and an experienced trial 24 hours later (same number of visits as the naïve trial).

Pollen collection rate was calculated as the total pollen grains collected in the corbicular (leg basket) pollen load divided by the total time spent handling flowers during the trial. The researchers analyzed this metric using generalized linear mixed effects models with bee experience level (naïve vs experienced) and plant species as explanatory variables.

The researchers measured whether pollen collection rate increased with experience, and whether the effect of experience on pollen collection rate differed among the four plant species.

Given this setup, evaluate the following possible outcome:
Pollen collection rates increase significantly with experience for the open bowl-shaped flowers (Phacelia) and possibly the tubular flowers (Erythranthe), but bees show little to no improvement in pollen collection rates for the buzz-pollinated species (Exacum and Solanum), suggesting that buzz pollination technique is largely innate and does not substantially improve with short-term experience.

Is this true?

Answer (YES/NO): NO